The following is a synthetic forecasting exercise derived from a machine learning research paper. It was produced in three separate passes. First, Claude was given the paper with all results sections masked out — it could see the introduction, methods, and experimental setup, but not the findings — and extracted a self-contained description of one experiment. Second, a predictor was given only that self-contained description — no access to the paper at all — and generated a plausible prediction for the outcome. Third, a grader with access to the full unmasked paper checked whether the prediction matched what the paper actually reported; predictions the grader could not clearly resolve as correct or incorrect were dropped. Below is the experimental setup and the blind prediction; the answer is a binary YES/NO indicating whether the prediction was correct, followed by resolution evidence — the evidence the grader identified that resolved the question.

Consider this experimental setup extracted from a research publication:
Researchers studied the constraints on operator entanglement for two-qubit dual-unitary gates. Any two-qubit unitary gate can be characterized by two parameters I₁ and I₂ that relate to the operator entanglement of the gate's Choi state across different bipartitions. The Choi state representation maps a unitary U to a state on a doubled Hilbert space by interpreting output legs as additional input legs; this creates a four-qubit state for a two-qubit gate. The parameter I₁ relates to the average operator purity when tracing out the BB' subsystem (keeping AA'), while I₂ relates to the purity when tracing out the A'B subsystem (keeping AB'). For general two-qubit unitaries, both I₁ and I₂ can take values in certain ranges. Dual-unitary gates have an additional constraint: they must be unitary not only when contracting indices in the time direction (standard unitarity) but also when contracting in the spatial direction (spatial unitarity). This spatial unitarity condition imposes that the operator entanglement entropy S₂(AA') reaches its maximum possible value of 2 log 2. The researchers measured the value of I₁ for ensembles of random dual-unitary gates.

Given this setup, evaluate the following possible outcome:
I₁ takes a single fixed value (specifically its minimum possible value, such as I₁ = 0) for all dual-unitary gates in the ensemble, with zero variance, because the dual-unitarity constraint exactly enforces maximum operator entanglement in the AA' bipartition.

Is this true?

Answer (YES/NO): YES